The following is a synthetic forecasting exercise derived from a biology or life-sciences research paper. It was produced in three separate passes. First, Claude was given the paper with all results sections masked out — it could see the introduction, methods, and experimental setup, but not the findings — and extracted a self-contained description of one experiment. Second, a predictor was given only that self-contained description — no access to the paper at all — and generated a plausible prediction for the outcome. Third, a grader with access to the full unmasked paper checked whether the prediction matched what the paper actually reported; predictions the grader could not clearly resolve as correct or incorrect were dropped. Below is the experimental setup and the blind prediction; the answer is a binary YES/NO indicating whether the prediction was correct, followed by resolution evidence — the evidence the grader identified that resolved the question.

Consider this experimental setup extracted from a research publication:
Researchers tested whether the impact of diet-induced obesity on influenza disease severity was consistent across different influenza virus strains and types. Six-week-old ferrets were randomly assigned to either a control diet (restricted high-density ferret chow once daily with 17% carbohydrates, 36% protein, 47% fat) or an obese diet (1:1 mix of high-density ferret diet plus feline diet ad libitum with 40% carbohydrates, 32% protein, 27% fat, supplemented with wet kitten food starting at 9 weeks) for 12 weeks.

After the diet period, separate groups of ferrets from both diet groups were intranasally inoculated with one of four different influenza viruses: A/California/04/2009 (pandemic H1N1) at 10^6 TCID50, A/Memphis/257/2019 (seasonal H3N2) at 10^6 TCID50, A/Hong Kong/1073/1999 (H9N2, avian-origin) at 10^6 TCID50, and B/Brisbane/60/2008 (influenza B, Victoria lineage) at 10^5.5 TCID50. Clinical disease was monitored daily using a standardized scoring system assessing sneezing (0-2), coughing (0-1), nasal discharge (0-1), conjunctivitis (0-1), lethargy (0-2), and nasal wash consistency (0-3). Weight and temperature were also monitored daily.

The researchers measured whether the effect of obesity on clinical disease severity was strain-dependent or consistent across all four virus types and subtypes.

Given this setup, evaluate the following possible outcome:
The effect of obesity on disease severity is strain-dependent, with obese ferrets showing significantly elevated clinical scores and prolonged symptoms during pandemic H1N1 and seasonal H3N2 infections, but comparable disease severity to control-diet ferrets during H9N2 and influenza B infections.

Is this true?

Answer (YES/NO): NO